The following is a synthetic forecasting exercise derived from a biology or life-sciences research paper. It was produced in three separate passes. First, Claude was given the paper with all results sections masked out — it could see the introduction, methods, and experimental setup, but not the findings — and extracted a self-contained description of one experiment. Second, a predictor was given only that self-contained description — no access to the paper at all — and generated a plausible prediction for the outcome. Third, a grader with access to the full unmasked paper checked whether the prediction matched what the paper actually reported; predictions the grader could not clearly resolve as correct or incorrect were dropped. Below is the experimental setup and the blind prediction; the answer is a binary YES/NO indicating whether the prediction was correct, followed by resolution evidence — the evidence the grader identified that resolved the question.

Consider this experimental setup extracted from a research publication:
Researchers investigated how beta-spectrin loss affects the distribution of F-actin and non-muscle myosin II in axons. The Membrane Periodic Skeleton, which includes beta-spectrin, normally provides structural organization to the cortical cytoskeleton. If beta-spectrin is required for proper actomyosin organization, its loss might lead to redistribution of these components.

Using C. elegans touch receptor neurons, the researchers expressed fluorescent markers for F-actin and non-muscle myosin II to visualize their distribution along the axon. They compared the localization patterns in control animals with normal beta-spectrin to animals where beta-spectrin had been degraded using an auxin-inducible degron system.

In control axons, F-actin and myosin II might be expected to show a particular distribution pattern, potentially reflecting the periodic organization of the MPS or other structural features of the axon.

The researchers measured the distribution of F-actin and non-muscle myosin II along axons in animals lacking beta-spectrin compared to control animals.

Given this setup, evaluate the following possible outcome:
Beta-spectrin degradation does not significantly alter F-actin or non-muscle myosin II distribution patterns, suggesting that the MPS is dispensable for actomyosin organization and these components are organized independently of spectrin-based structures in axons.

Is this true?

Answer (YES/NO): NO